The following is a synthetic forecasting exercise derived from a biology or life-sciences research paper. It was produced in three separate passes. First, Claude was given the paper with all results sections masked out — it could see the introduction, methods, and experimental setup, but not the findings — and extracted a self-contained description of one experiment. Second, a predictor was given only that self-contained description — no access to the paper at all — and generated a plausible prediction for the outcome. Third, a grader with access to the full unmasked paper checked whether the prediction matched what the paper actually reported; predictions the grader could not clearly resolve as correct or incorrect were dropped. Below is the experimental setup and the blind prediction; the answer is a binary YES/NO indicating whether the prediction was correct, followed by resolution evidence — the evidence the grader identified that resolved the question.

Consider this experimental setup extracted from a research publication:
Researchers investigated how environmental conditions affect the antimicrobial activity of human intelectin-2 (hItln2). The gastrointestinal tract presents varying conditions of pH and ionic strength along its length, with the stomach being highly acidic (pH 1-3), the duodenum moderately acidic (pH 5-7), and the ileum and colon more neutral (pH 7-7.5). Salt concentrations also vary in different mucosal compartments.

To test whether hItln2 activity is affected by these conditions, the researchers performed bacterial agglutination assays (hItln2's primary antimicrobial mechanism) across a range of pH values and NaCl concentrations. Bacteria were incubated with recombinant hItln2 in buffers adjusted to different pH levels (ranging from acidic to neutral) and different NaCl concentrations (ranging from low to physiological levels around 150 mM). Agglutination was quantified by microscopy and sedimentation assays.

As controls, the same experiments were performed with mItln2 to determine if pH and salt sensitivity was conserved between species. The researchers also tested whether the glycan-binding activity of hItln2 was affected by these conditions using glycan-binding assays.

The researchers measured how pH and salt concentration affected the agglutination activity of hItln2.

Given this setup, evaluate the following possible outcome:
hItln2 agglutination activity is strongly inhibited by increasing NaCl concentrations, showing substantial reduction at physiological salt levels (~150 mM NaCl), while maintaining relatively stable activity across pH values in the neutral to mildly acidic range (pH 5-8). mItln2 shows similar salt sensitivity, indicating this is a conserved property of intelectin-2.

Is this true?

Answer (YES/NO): NO